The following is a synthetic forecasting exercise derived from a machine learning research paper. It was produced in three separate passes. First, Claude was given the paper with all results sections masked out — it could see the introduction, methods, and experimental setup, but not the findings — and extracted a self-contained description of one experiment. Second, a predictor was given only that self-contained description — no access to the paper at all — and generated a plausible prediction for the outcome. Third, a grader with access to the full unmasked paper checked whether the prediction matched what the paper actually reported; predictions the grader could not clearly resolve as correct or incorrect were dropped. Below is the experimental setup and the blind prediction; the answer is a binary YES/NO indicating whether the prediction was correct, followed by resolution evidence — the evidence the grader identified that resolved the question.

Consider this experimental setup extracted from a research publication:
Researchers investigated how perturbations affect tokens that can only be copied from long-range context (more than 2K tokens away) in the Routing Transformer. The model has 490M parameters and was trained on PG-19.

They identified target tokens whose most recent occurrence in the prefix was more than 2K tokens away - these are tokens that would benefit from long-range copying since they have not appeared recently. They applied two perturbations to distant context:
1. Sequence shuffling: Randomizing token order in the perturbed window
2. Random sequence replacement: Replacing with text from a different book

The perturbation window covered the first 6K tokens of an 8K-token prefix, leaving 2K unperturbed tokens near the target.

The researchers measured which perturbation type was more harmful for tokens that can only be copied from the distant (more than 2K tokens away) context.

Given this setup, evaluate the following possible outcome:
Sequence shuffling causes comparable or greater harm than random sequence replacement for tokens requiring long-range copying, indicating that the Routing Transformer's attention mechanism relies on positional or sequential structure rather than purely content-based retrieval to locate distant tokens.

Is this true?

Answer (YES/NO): NO